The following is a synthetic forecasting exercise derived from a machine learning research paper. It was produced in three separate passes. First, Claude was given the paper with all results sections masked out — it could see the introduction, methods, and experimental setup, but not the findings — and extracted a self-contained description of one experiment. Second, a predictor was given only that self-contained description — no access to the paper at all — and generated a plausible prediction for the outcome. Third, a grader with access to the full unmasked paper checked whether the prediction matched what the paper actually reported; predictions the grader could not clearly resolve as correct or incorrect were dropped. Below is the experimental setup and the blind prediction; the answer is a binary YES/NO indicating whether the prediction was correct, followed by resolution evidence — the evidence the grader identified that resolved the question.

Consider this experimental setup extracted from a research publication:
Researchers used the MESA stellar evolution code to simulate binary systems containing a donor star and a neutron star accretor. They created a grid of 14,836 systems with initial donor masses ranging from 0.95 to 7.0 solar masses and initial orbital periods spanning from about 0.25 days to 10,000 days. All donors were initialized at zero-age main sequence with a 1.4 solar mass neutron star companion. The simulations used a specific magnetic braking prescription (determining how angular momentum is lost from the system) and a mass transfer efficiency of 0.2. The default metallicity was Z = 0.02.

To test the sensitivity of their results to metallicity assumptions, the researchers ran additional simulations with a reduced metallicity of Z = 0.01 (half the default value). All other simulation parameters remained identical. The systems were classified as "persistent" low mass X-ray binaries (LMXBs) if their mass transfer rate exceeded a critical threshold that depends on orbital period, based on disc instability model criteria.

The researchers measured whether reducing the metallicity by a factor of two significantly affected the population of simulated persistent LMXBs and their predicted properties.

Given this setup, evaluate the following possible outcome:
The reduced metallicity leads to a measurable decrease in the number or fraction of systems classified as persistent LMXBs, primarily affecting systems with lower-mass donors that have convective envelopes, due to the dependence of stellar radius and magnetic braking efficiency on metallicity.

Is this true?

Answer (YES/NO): NO